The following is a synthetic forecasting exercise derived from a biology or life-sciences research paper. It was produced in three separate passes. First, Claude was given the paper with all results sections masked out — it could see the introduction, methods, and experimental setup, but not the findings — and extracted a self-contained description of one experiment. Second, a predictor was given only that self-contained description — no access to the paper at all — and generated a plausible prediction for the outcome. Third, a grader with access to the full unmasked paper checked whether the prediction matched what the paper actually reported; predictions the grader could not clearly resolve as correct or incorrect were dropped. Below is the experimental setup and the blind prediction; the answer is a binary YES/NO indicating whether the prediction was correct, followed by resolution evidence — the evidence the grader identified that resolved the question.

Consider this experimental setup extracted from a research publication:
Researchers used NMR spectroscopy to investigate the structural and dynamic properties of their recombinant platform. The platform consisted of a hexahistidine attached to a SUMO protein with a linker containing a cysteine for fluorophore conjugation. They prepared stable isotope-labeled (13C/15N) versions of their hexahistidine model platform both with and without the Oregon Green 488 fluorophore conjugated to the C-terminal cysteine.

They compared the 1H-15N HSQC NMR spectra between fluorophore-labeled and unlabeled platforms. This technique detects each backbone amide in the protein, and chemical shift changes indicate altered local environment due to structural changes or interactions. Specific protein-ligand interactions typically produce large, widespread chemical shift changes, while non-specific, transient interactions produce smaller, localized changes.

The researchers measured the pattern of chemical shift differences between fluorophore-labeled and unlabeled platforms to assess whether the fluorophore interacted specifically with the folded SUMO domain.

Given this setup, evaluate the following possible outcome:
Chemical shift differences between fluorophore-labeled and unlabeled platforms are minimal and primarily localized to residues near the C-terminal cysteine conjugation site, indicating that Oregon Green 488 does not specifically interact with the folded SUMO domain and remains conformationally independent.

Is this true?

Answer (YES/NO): YES